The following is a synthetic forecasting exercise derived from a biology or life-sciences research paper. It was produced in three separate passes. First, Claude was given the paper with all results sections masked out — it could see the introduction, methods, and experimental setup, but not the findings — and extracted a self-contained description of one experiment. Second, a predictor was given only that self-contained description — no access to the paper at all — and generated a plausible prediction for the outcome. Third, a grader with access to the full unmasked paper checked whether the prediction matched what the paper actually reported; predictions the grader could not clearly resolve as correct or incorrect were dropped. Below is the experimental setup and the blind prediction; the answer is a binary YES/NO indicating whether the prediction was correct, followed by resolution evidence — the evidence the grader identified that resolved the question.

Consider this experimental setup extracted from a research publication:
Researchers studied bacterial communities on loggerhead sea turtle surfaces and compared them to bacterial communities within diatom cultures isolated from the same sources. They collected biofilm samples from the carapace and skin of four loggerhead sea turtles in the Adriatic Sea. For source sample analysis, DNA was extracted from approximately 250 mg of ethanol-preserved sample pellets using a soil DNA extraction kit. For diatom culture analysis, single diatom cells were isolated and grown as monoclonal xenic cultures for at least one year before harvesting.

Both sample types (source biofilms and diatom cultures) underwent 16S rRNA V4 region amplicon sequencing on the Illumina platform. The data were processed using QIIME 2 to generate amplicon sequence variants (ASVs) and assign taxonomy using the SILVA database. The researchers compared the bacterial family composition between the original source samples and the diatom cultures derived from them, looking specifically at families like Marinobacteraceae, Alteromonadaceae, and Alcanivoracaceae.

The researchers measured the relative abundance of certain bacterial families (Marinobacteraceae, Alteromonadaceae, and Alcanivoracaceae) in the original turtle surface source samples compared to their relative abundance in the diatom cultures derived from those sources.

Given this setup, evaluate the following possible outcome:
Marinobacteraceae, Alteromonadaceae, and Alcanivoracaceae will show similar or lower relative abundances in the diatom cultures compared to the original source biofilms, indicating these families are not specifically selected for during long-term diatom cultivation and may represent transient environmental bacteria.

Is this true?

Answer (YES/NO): NO